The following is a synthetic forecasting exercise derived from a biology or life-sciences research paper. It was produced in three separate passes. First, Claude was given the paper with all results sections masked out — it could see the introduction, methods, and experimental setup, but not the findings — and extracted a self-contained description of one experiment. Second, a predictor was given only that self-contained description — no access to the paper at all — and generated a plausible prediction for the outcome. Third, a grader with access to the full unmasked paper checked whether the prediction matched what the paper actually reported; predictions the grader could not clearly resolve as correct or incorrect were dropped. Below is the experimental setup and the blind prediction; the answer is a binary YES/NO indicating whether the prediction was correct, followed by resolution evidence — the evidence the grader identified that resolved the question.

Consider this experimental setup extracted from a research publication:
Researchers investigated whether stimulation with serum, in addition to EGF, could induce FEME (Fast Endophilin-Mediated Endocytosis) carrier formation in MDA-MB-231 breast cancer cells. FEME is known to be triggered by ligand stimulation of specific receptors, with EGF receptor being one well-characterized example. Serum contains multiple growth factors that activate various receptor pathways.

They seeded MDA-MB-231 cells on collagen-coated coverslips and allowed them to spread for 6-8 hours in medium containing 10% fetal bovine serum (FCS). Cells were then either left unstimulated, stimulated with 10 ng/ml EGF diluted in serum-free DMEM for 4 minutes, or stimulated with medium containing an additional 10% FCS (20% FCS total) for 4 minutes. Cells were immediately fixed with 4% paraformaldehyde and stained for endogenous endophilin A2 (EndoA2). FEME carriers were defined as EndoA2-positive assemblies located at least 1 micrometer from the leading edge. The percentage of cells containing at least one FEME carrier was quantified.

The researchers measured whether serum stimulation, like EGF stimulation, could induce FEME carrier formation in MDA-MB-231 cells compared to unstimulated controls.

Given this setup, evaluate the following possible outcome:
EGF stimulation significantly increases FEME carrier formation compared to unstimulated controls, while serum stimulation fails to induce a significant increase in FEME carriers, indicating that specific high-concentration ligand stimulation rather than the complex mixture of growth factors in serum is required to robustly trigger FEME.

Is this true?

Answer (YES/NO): NO